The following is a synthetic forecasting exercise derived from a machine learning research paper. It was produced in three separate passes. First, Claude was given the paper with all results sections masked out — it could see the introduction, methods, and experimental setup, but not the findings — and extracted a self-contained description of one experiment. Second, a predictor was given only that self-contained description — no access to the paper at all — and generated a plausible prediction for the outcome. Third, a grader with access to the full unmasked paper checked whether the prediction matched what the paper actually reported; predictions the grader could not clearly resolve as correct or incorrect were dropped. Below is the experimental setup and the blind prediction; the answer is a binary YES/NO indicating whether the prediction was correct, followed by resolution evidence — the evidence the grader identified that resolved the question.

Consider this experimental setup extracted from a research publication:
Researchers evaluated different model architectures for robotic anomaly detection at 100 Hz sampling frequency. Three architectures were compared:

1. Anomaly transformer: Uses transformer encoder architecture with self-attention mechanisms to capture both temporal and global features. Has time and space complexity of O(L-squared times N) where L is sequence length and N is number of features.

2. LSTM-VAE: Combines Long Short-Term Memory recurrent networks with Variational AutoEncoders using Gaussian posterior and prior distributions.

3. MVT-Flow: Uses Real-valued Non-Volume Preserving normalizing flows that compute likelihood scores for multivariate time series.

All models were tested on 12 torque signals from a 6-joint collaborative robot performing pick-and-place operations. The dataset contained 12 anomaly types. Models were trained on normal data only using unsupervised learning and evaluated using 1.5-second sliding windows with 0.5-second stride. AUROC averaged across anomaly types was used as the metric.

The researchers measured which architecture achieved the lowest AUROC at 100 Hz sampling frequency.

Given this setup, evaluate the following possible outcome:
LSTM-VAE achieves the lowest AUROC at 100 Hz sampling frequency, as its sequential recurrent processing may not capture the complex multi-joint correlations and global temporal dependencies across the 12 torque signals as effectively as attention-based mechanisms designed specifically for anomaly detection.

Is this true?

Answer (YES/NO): NO